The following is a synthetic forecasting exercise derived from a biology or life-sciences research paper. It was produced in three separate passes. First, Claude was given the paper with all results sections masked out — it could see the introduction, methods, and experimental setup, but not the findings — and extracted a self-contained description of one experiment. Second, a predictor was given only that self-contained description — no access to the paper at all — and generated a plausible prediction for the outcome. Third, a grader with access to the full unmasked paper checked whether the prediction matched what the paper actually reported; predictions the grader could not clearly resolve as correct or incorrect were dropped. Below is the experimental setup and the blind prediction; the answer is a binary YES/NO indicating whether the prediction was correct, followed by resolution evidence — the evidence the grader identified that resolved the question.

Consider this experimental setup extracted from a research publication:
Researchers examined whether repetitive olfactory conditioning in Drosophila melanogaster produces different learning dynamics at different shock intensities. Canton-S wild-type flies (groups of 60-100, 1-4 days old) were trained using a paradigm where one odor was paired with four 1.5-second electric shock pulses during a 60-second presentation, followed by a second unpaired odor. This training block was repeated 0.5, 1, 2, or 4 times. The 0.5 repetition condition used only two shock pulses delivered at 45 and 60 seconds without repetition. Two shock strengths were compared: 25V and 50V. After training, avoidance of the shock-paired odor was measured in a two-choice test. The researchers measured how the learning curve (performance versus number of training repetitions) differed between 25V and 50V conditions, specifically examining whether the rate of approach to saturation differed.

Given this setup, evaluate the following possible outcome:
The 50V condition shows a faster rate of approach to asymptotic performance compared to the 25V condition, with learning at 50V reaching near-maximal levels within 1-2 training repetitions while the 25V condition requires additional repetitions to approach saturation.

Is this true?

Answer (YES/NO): NO